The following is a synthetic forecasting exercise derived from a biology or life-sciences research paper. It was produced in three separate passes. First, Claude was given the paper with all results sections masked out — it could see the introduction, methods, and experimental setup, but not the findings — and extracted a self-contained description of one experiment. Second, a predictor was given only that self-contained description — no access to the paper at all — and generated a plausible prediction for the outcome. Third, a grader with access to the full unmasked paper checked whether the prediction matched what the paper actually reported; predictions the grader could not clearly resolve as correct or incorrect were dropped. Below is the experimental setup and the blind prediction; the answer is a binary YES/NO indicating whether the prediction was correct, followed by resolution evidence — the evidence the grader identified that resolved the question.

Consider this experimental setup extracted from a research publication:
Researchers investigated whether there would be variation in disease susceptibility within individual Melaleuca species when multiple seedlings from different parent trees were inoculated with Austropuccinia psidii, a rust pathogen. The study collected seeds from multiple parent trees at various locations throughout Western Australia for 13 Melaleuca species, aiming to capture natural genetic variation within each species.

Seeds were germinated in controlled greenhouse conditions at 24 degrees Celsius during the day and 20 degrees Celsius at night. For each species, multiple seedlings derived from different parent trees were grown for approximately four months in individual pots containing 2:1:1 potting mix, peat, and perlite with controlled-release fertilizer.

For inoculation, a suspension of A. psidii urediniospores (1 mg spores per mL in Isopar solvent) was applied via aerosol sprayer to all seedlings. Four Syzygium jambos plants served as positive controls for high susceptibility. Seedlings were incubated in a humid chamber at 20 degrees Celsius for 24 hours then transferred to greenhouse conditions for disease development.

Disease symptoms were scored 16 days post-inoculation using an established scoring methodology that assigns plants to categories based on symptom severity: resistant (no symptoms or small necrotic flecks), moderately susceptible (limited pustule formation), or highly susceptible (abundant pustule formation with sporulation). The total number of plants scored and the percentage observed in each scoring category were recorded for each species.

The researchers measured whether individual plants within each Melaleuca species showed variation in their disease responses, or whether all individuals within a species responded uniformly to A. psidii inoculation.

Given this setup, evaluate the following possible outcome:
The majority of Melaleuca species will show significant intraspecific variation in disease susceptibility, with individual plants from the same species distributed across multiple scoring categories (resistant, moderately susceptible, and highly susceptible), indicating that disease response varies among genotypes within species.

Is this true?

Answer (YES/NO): NO